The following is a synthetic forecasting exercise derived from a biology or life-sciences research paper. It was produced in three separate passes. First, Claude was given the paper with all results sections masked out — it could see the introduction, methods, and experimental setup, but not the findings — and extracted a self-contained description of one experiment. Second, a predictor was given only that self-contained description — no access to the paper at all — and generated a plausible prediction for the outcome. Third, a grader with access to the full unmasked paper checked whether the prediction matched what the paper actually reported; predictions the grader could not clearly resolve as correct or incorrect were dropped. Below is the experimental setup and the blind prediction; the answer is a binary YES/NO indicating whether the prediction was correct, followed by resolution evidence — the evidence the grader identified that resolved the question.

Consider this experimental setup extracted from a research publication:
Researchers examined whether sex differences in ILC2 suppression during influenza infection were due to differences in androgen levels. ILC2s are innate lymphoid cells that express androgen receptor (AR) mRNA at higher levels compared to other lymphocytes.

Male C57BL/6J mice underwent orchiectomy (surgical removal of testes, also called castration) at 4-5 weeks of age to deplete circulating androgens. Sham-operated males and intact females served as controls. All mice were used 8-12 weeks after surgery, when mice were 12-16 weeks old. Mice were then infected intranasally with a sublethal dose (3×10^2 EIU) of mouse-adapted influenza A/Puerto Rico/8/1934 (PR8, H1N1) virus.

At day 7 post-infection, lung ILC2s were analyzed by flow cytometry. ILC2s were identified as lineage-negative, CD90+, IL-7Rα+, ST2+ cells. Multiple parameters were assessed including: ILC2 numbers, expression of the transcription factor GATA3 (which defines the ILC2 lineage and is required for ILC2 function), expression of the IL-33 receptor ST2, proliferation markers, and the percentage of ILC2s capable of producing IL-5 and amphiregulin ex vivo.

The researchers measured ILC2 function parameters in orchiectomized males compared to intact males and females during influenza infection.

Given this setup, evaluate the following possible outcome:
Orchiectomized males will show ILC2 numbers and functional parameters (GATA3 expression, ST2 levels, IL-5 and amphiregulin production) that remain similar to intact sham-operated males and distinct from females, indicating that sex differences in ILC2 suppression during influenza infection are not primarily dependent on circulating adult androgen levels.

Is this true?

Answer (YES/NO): NO